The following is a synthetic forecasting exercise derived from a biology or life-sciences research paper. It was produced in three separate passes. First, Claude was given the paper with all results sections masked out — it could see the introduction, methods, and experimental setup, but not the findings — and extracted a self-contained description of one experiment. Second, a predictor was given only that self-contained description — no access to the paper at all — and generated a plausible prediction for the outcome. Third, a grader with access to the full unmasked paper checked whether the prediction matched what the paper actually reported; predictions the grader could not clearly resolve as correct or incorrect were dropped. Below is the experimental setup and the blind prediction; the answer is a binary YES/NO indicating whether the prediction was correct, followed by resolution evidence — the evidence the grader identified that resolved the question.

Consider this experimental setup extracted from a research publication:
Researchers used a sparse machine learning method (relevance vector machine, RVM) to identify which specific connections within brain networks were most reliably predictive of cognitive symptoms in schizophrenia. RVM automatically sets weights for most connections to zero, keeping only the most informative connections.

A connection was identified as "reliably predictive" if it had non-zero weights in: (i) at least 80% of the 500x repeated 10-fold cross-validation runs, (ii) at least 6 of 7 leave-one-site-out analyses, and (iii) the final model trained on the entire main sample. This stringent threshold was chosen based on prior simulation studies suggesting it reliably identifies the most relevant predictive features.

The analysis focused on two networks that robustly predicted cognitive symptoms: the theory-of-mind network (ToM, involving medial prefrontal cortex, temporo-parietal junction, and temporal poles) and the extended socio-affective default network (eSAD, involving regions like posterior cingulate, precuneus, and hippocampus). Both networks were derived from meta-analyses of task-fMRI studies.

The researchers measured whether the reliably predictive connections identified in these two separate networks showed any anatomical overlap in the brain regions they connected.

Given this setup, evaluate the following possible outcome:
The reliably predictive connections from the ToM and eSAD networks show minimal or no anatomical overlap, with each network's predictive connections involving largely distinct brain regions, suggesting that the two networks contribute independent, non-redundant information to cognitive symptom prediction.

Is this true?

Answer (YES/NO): NO